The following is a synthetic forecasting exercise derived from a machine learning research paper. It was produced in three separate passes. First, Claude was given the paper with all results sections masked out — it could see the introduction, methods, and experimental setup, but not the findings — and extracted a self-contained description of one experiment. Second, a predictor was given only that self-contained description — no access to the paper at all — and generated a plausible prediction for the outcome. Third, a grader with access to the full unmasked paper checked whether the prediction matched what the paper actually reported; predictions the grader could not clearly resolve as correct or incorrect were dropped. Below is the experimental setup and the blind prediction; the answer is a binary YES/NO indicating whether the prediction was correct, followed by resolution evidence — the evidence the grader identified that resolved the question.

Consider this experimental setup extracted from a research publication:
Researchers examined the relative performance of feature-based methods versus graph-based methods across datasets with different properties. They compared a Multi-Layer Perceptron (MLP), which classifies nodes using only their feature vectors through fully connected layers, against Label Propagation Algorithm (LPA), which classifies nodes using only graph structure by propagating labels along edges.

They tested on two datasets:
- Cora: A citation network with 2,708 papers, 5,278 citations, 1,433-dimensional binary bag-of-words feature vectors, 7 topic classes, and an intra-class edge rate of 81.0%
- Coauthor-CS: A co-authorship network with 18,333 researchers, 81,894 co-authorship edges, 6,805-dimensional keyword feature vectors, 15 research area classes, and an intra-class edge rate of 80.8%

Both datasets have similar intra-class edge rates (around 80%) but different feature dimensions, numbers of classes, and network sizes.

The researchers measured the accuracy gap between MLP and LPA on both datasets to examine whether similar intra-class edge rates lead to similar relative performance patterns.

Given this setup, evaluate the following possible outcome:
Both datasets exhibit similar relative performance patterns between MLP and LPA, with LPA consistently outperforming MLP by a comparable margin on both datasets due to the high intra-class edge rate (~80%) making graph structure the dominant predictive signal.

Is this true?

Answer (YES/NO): NO